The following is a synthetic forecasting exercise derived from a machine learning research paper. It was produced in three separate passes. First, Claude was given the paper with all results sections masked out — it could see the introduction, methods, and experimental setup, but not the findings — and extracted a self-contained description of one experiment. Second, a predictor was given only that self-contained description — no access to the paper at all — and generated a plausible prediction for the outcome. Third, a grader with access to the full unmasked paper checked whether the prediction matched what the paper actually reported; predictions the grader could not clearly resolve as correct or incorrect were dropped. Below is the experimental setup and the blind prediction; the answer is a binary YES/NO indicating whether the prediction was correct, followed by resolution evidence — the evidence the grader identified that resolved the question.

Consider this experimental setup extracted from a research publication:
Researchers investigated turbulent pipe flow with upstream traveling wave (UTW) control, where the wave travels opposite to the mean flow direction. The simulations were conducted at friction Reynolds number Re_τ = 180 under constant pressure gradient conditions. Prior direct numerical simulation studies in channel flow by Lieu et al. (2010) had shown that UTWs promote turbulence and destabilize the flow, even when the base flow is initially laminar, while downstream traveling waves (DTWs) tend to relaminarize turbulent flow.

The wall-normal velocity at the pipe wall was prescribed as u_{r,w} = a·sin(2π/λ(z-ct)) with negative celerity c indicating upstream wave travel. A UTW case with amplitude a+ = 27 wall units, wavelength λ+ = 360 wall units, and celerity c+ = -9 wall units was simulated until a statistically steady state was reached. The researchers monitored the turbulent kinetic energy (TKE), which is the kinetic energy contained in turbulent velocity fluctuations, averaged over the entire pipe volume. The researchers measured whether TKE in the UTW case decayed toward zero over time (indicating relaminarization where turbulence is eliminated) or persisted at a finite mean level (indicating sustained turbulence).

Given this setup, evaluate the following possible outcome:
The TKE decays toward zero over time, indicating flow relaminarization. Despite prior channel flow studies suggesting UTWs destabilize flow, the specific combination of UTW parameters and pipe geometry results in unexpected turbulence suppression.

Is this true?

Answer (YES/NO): NO